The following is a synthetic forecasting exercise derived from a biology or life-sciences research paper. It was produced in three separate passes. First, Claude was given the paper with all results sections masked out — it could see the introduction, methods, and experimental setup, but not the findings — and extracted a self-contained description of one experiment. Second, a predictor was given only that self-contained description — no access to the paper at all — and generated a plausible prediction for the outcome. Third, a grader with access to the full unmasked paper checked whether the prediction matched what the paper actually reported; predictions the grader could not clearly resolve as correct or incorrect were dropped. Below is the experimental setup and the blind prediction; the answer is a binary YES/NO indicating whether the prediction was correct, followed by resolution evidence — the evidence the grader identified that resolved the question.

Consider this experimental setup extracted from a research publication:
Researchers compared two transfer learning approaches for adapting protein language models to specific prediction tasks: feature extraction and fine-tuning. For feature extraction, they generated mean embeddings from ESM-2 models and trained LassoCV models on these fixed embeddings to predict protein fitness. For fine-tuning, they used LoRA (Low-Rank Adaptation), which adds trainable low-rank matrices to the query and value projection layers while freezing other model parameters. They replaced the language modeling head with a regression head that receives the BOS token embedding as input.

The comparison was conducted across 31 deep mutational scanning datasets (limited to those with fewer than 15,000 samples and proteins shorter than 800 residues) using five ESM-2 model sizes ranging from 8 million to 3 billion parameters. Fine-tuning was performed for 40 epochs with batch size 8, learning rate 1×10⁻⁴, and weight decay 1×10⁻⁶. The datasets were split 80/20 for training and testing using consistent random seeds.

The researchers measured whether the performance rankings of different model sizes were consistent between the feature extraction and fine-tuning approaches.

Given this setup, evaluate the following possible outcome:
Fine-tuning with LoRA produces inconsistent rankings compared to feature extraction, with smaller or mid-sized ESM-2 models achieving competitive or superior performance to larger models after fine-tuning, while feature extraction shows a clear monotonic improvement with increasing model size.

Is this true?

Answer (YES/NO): NO